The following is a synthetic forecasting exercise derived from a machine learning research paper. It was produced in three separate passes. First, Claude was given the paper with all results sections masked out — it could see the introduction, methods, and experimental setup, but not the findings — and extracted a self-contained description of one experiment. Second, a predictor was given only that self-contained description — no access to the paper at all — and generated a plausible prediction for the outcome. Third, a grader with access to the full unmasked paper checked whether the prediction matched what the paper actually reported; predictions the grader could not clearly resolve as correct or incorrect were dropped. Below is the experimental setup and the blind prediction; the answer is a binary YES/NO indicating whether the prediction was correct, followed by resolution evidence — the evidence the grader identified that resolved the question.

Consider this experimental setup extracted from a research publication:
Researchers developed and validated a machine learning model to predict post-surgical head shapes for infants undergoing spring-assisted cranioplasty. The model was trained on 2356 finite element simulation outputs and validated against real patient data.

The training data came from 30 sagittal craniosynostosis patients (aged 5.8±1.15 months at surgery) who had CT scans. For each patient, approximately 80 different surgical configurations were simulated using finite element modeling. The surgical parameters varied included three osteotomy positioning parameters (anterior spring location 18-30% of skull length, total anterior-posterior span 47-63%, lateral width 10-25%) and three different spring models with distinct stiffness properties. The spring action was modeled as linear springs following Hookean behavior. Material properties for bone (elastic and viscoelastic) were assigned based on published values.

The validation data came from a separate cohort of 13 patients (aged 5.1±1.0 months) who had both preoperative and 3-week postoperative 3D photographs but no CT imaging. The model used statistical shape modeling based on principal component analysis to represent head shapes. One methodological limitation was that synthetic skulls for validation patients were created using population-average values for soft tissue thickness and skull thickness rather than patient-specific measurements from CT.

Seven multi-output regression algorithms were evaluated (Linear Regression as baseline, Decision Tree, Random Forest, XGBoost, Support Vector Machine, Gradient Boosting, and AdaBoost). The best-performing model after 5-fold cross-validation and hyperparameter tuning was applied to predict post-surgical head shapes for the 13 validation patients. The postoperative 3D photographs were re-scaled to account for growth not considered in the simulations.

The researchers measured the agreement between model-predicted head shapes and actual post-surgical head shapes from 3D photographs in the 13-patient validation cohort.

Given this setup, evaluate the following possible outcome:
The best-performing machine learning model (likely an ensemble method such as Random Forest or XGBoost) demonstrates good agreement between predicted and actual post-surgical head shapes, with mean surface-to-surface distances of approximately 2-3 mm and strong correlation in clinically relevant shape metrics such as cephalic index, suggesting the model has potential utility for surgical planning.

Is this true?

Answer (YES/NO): NO